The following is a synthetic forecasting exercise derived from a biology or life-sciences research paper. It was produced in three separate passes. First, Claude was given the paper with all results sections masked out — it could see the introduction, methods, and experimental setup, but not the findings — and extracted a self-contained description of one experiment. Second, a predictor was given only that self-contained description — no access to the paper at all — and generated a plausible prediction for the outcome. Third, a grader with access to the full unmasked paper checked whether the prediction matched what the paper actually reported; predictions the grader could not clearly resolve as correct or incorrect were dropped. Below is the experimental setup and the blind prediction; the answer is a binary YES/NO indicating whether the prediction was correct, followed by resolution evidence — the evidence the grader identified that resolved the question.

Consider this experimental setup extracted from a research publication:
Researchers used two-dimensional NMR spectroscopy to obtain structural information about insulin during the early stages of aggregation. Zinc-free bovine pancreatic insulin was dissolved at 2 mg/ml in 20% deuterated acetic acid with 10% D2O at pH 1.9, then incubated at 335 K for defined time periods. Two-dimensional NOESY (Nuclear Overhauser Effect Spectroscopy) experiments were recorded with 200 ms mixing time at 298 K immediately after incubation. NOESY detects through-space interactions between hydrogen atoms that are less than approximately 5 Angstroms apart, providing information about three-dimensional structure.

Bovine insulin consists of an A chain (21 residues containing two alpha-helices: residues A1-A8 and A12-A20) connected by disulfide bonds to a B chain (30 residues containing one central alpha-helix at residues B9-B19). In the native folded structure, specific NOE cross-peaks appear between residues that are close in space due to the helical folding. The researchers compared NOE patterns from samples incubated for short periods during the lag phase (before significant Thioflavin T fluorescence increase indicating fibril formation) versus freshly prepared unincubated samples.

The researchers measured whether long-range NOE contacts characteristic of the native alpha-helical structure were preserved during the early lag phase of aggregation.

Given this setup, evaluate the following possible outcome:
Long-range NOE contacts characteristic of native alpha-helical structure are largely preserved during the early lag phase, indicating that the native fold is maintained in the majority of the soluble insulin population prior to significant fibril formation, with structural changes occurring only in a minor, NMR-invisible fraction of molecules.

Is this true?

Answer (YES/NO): NO